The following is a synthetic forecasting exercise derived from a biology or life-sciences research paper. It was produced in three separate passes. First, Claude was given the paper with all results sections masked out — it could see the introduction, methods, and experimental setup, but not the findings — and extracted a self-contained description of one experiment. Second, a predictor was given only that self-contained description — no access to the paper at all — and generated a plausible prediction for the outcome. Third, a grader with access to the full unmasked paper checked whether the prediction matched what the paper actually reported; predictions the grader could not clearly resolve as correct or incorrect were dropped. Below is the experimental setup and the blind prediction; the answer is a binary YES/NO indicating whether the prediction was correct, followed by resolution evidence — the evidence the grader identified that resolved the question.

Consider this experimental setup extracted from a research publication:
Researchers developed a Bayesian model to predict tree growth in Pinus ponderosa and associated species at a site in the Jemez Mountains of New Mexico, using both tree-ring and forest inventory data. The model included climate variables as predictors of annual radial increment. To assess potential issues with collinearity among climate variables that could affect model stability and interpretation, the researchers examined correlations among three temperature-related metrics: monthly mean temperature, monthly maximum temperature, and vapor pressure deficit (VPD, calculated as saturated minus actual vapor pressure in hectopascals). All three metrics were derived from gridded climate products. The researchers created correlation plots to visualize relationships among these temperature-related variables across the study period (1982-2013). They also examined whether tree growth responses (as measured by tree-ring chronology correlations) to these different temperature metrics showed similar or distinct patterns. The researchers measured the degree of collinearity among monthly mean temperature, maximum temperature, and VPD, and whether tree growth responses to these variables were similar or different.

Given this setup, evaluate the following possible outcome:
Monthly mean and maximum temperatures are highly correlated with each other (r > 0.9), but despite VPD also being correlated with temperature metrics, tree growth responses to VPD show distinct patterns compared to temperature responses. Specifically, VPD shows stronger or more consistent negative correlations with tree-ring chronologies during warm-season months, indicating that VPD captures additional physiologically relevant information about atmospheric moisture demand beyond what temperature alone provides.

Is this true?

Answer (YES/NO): NO